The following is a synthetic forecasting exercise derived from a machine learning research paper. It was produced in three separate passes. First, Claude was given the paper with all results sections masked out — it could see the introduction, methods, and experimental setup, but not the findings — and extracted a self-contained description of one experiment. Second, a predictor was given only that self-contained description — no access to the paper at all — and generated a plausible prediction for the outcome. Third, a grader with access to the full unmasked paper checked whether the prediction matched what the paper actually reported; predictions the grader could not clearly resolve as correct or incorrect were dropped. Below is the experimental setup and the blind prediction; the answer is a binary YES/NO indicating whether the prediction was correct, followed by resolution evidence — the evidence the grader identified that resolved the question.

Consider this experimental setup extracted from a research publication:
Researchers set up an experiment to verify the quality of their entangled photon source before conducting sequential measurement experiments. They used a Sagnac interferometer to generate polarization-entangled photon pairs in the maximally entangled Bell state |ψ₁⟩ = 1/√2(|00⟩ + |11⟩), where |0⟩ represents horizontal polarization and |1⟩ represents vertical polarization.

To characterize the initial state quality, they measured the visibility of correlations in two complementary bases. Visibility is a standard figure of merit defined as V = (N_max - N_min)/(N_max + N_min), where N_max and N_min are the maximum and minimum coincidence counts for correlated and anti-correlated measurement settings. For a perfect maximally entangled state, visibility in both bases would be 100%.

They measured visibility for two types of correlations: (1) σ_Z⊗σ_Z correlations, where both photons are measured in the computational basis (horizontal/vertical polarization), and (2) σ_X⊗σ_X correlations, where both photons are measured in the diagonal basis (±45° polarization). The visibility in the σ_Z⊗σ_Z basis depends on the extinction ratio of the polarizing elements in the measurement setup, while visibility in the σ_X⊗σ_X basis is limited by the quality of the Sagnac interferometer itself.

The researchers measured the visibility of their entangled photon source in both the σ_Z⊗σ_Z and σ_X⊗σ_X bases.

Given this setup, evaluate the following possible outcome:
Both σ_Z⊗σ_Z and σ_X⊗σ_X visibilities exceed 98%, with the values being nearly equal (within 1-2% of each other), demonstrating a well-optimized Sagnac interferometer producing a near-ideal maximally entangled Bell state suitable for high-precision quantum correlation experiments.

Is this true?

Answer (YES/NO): NO